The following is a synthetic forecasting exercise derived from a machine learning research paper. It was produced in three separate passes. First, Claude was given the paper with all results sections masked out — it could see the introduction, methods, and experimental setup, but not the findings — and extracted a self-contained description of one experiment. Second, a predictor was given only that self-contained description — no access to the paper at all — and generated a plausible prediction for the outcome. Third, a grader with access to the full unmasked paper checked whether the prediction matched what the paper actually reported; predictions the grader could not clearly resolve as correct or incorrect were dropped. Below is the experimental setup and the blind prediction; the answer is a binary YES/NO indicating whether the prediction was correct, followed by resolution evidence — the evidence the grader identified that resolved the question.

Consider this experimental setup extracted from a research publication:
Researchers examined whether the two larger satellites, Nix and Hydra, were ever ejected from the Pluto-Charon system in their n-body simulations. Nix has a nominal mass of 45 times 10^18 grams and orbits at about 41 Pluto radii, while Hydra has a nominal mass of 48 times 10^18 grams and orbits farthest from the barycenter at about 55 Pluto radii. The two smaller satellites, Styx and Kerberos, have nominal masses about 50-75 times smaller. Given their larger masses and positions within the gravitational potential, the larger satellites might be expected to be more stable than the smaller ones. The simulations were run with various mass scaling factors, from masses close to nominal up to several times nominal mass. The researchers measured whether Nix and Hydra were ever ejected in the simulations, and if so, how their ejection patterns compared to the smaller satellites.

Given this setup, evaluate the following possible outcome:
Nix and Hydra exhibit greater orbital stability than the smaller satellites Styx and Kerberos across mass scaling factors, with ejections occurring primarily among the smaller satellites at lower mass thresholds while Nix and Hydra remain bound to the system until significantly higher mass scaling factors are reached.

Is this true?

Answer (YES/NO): NO